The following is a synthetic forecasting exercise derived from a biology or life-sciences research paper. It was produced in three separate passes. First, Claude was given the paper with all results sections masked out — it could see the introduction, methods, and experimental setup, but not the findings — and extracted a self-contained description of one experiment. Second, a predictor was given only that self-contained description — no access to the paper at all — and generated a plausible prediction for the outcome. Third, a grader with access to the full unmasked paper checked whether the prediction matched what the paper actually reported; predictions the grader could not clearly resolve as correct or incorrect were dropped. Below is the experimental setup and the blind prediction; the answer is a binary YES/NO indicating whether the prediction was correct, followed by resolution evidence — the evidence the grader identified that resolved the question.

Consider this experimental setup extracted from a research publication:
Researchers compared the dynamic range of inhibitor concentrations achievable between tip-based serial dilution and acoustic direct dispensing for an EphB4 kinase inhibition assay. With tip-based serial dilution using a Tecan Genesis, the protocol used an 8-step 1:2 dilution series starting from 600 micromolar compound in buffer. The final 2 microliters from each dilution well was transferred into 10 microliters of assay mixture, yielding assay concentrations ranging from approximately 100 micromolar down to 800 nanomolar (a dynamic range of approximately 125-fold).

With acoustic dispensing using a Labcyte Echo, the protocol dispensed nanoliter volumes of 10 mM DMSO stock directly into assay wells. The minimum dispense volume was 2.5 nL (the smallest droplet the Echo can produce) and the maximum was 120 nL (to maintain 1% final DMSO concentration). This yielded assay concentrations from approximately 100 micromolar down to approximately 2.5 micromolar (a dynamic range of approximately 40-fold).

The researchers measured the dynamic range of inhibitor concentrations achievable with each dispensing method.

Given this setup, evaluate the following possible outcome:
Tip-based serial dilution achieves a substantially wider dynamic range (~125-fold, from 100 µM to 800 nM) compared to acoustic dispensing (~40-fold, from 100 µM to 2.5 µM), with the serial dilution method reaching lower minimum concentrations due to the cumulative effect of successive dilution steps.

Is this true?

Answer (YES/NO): YES